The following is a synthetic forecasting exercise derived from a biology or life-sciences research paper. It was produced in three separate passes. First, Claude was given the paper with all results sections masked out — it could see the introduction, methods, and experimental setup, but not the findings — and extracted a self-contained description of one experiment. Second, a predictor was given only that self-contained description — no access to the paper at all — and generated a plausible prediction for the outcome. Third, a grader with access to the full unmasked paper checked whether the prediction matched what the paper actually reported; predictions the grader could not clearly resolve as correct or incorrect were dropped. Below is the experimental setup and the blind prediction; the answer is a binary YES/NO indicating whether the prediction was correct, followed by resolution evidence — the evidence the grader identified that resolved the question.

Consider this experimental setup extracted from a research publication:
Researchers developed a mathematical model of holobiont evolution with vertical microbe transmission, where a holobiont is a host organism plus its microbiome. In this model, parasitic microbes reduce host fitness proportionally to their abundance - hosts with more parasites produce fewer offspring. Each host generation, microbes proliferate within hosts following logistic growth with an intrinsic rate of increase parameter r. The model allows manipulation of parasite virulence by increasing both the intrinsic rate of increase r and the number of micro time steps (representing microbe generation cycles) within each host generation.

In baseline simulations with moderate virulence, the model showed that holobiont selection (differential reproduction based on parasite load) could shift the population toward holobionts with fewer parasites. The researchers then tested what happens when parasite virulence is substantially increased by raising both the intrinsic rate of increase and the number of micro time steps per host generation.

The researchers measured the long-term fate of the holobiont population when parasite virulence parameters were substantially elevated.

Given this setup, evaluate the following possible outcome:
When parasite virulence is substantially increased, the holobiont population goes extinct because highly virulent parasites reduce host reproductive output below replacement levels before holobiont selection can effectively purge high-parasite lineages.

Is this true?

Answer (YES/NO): YES